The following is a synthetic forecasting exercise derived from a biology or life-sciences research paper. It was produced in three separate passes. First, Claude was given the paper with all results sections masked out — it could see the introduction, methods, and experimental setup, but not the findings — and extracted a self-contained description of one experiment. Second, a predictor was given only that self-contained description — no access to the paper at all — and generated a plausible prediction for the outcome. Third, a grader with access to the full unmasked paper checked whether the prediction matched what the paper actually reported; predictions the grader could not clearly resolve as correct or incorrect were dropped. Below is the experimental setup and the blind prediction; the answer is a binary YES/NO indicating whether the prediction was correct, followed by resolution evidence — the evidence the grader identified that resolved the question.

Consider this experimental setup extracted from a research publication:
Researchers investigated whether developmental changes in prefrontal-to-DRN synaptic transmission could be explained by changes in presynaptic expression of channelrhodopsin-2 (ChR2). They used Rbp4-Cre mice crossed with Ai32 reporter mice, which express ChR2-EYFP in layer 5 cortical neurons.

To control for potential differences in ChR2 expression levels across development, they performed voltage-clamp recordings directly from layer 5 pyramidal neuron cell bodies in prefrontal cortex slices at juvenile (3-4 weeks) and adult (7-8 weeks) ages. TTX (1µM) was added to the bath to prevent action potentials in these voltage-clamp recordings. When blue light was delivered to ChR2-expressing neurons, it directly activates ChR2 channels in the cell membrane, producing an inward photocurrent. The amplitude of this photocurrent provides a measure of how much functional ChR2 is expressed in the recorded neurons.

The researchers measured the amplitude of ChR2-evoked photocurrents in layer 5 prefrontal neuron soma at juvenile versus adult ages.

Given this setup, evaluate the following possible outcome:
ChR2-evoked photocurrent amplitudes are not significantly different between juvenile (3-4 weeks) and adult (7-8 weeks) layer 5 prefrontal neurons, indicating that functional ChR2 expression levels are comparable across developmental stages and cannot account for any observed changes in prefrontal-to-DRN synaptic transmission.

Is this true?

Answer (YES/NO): YES